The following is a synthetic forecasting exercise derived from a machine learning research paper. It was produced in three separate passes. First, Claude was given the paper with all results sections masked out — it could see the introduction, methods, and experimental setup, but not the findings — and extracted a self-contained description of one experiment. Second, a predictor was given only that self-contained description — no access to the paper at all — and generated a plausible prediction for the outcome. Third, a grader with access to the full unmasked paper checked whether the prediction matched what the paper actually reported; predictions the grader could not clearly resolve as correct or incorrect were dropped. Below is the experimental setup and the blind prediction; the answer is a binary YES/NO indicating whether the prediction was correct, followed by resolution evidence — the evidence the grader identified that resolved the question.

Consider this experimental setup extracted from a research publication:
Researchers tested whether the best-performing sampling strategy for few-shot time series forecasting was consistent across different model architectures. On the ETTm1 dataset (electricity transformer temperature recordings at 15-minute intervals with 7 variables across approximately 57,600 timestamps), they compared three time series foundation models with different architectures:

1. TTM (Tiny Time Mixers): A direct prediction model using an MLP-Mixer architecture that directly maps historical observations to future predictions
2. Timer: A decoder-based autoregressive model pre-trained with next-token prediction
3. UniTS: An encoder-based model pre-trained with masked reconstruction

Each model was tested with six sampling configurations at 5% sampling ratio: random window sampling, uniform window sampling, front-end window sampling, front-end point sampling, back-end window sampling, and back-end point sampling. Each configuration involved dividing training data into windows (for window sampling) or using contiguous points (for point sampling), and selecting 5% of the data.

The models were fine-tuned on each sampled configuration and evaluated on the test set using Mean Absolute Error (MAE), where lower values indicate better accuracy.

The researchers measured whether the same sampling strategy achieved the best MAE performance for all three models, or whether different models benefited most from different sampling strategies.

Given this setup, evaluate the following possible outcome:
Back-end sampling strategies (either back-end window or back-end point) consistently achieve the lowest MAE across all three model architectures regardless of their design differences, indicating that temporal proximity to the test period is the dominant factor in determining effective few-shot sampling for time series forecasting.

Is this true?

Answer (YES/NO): NO